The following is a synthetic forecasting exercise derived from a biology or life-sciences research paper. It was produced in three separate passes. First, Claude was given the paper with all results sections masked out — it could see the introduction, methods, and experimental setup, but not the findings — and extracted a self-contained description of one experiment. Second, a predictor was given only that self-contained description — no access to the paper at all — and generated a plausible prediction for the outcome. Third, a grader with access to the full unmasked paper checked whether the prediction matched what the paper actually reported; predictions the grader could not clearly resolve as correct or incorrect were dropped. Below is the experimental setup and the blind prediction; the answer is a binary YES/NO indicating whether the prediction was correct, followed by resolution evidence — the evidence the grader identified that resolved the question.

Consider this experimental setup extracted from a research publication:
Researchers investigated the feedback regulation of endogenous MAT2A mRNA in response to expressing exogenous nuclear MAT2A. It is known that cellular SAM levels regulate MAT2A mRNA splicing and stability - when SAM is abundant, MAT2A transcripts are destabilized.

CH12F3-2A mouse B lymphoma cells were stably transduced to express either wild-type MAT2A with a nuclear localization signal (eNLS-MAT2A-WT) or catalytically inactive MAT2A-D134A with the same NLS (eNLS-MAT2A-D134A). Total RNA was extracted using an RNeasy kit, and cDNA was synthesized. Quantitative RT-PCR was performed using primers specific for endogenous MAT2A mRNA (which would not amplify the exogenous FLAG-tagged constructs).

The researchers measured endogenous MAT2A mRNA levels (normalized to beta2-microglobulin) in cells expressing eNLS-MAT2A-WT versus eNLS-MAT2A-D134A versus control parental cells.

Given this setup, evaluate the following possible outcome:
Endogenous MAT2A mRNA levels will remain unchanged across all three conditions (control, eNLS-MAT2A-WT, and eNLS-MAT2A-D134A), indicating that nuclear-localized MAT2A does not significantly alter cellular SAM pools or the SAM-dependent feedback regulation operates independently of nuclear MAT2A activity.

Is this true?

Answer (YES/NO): NO